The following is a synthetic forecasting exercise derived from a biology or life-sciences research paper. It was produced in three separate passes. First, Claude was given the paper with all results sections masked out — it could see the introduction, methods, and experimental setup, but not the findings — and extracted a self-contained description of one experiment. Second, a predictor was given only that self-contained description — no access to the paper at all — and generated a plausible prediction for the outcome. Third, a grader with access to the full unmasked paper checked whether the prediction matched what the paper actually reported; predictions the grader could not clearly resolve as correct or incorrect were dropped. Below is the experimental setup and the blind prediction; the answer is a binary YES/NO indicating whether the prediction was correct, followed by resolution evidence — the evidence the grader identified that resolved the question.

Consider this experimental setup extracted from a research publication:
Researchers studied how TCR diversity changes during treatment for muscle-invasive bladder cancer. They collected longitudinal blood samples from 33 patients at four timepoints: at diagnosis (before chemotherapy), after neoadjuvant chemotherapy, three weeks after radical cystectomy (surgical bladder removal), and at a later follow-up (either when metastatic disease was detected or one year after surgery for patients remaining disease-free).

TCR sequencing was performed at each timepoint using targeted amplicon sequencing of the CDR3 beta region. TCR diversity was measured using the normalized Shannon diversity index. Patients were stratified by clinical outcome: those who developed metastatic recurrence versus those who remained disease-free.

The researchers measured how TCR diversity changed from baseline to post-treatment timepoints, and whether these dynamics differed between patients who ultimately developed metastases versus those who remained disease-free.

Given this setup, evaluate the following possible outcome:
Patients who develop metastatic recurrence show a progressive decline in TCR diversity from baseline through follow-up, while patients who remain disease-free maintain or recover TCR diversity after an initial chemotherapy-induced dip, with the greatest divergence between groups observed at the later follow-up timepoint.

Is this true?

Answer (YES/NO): NO